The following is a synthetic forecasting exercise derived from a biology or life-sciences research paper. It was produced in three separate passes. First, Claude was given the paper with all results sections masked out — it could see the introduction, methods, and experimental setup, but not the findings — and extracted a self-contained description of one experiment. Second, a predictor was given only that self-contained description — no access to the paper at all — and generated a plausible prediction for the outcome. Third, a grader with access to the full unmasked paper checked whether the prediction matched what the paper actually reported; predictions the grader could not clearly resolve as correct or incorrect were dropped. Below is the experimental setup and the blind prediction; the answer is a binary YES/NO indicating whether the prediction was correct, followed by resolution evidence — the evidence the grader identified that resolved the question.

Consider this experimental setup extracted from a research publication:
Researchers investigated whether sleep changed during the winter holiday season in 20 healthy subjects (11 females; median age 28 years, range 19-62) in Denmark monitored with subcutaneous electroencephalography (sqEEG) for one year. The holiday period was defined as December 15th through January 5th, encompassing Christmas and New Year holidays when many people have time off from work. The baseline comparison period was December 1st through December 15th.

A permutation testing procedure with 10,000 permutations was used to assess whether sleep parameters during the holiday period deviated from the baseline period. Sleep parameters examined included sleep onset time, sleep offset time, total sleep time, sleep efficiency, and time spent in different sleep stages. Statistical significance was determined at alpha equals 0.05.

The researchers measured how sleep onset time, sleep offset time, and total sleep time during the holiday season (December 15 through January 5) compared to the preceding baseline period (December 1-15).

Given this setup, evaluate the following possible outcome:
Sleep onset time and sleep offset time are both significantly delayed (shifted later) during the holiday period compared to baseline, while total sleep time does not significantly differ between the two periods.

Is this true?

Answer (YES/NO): NO